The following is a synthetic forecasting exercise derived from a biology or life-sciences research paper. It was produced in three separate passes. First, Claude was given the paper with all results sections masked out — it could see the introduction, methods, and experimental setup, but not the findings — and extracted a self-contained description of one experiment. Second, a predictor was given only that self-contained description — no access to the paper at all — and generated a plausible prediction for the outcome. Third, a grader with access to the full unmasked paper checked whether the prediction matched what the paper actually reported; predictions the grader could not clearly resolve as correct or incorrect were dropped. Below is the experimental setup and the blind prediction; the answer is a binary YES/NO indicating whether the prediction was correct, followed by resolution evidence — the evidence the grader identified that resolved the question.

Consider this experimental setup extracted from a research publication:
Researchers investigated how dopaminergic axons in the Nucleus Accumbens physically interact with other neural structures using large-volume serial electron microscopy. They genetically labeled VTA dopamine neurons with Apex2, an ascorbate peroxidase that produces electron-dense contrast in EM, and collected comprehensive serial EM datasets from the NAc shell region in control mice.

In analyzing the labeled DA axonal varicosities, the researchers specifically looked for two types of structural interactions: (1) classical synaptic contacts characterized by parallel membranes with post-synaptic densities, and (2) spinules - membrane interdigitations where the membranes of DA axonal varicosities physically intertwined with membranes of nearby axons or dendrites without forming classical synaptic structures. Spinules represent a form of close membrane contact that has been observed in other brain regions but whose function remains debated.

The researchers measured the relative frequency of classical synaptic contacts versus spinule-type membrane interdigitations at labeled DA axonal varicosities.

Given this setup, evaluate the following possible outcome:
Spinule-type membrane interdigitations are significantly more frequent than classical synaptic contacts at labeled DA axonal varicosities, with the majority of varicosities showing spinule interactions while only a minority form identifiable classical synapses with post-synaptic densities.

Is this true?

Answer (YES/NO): NO